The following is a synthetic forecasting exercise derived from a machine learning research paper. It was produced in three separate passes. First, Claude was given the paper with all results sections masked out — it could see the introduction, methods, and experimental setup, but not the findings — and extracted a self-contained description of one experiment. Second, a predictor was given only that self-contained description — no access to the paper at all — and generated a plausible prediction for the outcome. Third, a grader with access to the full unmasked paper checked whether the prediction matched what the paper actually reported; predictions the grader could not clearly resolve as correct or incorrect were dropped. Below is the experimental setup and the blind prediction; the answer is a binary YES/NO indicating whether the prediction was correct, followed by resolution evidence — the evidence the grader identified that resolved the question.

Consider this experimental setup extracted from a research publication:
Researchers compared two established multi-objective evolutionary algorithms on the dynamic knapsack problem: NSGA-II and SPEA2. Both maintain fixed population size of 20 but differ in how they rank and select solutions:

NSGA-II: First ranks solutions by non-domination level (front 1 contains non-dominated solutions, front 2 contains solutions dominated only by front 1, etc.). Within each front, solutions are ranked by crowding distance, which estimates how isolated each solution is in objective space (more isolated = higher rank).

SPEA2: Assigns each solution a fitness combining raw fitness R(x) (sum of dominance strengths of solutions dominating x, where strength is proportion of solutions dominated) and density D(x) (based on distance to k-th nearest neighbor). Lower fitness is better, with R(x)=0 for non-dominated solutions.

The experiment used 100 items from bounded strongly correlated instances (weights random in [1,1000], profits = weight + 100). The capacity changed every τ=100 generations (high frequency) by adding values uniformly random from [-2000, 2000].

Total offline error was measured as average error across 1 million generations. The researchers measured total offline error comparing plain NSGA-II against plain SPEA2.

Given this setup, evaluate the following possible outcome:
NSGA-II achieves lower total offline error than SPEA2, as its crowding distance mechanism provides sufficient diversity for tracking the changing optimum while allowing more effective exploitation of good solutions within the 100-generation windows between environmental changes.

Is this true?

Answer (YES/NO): NO